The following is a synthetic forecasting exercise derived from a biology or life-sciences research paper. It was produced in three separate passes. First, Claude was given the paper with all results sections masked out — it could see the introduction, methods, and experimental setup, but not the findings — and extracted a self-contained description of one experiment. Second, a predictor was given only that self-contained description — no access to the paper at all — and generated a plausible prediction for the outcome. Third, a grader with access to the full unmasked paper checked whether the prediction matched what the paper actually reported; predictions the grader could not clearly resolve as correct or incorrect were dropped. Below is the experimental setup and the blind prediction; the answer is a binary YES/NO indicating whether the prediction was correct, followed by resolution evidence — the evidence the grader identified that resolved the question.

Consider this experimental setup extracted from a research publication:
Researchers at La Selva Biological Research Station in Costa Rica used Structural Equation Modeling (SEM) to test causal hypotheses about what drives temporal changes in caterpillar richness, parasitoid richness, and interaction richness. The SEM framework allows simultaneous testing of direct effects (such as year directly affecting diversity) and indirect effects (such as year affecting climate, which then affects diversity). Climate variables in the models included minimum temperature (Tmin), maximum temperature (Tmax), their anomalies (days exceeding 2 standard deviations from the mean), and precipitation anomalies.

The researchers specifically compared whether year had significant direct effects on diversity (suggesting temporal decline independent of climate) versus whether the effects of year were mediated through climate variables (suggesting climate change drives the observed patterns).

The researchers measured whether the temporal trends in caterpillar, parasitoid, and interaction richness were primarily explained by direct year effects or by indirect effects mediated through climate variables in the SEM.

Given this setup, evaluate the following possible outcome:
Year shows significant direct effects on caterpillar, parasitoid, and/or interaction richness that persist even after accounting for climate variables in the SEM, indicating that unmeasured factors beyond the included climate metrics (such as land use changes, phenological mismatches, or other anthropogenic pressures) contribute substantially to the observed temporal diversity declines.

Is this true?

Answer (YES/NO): YES